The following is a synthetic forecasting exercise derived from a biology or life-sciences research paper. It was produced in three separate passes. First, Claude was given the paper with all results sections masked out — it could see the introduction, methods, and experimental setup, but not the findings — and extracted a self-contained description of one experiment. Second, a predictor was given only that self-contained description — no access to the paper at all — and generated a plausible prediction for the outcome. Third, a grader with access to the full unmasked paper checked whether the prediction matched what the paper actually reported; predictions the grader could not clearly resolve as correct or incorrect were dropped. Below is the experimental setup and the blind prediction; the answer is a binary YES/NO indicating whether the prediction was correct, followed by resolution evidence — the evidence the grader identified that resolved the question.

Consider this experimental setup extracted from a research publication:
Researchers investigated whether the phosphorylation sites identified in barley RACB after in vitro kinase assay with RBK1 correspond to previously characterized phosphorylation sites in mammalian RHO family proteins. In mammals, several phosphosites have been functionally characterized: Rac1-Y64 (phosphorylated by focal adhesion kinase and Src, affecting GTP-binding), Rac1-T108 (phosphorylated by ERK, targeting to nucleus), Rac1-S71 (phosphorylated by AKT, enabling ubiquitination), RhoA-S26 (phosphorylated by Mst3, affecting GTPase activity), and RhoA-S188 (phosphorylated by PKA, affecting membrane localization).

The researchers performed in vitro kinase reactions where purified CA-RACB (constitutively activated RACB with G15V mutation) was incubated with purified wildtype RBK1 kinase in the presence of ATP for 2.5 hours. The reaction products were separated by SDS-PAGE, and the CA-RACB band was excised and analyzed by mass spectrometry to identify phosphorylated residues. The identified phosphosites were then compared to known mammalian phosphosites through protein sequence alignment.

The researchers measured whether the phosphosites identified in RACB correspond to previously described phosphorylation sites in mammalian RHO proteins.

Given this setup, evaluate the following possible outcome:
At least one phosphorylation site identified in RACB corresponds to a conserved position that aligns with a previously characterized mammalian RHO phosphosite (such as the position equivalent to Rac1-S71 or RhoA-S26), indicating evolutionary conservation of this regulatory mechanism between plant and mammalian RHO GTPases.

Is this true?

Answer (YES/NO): NO